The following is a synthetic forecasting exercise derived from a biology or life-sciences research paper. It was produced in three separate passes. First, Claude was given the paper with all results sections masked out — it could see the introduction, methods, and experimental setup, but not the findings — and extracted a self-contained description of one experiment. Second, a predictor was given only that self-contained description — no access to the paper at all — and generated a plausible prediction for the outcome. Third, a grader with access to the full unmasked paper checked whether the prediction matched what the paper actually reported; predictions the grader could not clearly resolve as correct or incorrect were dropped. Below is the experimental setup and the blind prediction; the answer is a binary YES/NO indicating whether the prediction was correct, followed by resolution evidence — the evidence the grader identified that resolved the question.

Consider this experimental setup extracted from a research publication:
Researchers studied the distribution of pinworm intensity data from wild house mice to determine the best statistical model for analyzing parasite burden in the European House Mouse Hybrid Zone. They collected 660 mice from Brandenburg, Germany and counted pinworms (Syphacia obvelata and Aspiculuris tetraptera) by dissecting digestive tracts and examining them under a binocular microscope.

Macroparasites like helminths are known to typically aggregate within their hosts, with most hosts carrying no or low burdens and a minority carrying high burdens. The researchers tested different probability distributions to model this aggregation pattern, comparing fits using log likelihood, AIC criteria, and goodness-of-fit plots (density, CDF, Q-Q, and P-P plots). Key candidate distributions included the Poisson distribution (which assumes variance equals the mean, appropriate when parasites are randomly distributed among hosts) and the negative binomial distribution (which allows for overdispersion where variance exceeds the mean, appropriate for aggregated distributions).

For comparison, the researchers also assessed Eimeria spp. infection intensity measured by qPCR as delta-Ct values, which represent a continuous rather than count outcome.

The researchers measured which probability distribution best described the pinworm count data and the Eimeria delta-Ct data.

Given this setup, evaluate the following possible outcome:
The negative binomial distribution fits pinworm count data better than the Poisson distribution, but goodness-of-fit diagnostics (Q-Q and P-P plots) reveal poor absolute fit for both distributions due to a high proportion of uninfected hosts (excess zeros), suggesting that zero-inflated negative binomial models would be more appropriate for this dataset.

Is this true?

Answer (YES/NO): NO